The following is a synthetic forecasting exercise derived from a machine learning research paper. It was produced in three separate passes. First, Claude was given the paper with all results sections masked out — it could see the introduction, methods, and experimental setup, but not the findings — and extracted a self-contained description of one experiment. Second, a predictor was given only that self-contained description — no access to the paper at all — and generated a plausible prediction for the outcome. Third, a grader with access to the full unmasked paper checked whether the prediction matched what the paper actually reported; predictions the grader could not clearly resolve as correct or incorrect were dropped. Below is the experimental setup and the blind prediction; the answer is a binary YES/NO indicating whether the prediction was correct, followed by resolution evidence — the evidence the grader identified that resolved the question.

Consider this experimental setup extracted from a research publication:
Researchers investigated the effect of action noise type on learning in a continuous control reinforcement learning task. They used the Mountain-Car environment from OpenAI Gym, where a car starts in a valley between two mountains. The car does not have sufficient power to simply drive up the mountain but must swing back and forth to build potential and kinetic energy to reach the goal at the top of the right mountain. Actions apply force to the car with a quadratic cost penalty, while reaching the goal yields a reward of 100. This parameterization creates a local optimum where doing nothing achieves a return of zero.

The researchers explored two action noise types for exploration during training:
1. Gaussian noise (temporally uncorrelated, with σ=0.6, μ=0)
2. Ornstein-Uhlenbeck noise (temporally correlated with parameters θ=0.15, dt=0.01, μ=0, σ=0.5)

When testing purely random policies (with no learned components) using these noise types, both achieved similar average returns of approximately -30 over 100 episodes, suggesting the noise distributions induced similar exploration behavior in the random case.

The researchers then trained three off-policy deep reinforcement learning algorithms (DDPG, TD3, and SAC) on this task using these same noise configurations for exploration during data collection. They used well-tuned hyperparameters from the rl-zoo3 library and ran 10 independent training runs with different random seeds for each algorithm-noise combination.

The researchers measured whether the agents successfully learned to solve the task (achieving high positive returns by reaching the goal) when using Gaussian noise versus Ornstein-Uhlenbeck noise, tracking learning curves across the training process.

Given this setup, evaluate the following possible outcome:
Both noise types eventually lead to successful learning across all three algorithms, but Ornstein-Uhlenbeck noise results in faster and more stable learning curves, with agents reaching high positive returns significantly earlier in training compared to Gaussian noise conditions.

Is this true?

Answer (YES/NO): NO